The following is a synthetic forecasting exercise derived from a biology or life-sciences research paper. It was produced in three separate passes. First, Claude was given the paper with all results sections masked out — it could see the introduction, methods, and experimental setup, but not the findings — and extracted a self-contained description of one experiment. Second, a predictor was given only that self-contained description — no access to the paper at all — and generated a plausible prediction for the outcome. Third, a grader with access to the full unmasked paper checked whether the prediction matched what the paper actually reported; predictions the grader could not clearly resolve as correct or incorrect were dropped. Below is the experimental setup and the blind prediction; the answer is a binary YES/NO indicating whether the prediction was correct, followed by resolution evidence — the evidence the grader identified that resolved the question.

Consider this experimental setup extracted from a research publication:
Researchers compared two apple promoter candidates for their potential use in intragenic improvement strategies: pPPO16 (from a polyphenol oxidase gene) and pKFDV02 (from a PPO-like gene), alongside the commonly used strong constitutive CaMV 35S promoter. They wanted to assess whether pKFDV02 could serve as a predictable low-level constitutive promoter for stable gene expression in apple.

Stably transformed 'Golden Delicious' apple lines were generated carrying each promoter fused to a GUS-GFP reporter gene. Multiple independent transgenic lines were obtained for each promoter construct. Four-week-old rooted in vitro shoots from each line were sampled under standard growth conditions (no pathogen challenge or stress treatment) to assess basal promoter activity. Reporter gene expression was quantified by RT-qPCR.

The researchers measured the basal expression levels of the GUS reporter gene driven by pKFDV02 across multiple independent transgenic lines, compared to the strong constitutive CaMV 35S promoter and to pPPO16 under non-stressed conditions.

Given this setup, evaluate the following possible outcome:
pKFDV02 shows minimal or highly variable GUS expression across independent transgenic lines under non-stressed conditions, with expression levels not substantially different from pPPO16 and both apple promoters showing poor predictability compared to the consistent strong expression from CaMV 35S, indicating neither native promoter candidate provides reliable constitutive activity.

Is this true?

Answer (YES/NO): NO